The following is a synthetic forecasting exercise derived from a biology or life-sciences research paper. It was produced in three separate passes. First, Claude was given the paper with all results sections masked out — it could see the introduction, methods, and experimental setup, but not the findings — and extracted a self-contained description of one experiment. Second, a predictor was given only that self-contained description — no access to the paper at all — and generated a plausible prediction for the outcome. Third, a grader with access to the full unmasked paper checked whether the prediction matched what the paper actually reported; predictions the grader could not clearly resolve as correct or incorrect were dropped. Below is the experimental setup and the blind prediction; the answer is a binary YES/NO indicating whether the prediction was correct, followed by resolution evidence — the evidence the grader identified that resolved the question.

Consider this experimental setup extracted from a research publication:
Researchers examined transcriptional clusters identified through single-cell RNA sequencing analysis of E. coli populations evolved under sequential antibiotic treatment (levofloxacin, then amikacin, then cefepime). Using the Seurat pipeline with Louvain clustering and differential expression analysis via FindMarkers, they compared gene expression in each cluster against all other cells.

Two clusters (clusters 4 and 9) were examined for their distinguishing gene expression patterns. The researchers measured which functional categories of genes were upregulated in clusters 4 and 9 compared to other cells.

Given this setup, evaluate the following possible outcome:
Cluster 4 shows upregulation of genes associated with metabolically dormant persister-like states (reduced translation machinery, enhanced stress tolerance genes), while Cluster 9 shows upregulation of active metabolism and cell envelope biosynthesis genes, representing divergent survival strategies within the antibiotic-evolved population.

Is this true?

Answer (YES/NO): NO